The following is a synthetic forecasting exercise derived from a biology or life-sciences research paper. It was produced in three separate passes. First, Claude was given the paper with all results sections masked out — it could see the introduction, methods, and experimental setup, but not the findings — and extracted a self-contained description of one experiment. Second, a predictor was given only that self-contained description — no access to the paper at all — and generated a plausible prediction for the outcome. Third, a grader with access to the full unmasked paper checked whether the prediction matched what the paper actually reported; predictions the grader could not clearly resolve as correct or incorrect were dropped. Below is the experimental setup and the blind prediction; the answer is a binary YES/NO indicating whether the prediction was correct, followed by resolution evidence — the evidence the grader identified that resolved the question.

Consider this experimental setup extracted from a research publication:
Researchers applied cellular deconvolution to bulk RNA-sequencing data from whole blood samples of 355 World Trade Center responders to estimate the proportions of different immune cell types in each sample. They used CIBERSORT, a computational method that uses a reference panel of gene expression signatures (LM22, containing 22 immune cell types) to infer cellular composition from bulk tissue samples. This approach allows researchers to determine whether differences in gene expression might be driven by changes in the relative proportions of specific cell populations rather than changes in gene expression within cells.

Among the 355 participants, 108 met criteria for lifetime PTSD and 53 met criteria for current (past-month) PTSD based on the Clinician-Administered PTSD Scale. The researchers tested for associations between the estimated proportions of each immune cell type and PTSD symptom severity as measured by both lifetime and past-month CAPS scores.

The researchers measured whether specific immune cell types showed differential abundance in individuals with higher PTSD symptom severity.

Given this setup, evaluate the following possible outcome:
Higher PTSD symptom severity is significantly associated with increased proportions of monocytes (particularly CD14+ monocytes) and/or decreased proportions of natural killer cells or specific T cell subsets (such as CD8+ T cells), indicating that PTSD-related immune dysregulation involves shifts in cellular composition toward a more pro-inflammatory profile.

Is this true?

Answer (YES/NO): NO